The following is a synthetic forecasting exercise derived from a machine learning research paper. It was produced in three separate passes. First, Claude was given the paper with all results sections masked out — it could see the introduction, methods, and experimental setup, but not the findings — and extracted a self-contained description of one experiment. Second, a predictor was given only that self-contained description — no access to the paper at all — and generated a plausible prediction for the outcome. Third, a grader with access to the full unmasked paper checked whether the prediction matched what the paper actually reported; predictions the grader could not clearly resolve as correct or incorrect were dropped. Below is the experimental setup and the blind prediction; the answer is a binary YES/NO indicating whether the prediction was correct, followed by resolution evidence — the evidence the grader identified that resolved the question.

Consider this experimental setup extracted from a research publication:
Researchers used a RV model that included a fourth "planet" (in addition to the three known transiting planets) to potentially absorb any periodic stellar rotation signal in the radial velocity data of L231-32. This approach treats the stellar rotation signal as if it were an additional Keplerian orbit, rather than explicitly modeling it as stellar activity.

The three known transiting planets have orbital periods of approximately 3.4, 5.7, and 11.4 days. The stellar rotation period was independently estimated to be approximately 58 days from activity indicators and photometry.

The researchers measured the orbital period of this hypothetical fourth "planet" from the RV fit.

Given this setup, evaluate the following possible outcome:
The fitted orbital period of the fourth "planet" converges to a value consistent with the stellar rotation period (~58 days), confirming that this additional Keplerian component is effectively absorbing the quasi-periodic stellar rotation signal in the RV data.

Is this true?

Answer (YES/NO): YES